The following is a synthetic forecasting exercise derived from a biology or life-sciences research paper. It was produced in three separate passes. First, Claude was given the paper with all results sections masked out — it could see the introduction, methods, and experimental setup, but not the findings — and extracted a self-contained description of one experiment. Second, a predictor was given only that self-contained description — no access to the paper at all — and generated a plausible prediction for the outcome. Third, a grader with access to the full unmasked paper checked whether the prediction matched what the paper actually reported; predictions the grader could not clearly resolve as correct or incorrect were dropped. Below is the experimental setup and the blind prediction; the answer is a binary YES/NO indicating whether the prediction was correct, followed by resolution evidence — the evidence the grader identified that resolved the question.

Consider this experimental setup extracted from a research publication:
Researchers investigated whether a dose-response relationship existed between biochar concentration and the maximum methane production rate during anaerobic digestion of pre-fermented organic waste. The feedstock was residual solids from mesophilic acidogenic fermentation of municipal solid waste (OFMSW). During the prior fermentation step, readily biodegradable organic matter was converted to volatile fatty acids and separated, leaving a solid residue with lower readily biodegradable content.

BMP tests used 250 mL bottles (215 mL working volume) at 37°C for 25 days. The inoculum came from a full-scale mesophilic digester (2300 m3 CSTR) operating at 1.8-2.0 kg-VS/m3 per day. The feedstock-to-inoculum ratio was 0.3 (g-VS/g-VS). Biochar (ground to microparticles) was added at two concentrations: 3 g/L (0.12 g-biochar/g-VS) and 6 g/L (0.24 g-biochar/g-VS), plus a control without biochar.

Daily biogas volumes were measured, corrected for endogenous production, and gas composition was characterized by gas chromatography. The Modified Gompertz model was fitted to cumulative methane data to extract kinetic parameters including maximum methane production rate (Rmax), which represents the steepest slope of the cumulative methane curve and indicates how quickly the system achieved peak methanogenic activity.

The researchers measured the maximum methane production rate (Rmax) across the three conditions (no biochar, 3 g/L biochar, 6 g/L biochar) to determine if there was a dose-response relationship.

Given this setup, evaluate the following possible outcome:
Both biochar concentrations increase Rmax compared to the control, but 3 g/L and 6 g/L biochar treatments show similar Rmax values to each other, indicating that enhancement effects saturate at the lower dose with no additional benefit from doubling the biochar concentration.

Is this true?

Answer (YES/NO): NO